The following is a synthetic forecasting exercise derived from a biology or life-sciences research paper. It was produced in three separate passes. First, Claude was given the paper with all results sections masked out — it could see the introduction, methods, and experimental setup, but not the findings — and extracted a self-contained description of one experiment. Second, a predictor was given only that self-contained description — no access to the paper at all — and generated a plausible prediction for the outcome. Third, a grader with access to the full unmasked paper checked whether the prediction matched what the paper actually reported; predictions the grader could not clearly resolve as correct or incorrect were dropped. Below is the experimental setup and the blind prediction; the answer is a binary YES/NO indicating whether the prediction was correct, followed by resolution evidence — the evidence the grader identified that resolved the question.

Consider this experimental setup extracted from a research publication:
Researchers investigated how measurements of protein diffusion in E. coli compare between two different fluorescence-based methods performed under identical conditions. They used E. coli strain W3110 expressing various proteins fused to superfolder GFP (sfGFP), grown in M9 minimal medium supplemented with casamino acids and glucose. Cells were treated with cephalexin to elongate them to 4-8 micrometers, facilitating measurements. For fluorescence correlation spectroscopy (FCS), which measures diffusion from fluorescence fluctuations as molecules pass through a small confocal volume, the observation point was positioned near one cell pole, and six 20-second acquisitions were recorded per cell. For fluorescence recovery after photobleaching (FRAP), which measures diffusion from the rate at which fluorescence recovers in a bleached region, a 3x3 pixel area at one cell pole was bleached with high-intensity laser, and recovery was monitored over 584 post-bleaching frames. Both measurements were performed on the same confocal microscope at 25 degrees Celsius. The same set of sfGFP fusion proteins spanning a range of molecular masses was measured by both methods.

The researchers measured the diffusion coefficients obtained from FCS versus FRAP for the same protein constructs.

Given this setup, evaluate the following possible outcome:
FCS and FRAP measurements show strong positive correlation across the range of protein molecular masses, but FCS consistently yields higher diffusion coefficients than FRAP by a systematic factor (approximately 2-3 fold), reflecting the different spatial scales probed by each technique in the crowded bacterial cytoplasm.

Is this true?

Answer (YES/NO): NO